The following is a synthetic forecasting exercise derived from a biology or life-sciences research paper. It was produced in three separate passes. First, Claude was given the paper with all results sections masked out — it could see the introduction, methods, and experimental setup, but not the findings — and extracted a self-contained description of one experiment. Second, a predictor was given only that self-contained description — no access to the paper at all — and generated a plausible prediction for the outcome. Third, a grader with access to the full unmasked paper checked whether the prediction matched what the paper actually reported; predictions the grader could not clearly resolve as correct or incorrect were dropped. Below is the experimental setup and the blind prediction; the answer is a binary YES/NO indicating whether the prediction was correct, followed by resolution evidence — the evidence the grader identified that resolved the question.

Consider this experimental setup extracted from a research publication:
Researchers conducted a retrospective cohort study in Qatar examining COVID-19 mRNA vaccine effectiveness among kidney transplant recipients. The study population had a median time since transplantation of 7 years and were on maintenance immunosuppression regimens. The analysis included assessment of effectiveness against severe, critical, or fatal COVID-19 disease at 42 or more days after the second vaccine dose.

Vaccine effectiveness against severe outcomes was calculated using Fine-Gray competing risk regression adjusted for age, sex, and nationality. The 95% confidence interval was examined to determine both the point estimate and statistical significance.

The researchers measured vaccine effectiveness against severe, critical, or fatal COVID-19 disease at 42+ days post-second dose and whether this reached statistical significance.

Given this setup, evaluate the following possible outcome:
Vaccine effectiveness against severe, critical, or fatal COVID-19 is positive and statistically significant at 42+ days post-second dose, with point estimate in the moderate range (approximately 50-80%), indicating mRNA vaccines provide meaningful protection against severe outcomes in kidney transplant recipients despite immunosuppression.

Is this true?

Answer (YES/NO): NO